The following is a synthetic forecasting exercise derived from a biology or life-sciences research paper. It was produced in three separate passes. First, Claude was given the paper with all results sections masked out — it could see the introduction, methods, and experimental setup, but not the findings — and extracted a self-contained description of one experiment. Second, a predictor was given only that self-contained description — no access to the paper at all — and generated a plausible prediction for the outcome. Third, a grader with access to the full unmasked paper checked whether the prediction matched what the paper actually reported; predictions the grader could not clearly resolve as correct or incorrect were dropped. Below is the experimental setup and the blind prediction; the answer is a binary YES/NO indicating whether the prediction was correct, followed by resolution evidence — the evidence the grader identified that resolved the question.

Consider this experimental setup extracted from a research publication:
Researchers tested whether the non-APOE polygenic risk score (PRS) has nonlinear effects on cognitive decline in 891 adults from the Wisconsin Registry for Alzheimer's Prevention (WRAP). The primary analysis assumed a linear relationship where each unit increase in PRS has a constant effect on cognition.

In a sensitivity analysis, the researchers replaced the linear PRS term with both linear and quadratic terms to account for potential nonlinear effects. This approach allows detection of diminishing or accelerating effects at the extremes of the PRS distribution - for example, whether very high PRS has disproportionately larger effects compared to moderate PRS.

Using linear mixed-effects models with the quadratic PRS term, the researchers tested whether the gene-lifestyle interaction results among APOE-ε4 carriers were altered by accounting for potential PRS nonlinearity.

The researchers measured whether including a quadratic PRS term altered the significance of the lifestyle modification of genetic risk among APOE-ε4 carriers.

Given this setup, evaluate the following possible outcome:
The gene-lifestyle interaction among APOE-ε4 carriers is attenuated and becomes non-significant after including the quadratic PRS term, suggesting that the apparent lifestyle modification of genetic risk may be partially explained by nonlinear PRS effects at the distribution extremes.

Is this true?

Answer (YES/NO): NO